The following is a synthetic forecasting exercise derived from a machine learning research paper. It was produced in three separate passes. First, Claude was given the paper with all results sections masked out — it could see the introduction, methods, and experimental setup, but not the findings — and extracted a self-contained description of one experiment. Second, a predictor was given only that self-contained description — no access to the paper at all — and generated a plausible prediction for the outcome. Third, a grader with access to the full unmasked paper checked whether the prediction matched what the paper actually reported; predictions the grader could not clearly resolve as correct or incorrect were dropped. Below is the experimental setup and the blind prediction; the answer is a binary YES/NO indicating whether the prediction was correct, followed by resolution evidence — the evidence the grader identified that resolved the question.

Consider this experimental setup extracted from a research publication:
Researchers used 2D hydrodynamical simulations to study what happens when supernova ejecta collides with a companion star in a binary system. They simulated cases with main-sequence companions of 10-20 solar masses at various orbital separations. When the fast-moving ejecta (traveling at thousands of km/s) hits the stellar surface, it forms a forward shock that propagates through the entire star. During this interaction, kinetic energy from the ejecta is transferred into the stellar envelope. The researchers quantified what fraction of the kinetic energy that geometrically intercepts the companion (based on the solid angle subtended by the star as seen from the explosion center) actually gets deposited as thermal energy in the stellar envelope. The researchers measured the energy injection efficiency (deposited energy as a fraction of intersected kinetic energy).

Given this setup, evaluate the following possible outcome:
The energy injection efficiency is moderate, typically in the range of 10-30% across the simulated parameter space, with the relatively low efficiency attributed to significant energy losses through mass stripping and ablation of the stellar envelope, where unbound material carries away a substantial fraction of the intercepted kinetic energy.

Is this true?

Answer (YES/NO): NO